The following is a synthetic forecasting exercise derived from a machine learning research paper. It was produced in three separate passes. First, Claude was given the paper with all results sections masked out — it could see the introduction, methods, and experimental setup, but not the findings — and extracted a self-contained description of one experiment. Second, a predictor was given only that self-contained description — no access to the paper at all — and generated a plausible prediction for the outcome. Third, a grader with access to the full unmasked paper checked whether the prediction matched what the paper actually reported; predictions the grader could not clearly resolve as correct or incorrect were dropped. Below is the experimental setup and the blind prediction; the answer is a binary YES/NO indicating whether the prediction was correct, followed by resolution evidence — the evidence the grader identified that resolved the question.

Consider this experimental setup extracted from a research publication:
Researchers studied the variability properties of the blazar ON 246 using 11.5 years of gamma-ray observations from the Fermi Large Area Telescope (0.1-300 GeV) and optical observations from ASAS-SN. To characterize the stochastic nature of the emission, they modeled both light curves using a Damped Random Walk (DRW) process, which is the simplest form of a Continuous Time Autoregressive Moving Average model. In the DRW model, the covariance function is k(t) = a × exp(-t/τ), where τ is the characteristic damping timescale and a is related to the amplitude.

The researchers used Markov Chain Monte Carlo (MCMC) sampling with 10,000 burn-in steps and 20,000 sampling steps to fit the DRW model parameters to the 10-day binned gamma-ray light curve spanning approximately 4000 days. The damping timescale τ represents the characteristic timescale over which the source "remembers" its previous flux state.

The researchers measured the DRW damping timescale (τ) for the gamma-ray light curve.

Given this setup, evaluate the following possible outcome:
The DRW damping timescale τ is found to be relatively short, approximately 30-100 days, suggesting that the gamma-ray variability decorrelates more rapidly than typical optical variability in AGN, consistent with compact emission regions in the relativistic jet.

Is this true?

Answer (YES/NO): NO